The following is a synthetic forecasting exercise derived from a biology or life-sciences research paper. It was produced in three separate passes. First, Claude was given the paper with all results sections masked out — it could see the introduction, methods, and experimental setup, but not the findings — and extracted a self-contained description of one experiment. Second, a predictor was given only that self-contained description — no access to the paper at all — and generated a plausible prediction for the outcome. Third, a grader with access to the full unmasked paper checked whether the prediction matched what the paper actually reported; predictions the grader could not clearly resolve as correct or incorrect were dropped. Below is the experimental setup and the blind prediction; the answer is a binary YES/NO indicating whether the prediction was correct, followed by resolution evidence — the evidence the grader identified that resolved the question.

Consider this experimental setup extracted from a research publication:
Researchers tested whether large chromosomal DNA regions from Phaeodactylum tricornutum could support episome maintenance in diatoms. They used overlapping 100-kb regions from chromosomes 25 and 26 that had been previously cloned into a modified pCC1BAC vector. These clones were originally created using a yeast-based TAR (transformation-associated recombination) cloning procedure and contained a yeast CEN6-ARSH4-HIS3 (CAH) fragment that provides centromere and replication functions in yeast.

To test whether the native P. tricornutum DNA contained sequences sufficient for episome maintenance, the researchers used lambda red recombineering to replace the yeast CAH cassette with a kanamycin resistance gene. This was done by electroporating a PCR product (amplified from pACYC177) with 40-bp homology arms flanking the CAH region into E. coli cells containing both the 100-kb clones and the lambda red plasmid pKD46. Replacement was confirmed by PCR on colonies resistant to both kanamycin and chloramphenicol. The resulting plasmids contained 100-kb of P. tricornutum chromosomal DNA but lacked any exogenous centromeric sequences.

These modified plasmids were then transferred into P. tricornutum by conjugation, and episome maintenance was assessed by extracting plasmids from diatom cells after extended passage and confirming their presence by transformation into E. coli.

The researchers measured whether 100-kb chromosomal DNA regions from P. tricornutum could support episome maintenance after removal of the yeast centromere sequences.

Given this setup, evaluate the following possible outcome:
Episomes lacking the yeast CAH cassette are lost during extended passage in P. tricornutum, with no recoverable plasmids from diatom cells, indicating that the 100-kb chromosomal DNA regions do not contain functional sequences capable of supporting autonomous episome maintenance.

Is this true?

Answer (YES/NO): NO